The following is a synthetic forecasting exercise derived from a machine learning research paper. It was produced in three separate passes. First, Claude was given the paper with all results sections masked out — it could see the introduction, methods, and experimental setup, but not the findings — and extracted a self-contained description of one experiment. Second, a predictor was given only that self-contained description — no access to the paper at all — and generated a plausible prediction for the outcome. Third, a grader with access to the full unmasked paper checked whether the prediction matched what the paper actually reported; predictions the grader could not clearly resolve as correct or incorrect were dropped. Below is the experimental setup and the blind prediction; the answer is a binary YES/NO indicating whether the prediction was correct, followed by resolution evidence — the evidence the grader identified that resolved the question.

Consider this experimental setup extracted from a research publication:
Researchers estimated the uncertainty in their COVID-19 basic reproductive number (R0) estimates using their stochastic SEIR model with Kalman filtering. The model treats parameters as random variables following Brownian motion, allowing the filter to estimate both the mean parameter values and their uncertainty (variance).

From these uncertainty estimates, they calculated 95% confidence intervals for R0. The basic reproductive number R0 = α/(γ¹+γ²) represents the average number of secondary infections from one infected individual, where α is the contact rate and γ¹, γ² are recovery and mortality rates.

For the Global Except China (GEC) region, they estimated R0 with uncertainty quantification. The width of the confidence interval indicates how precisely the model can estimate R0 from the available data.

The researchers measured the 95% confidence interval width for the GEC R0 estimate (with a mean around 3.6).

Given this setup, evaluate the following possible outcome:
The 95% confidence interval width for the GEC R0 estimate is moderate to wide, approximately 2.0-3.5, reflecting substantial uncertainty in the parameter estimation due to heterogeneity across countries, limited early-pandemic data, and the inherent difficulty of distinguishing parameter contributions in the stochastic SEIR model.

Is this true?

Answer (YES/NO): NO